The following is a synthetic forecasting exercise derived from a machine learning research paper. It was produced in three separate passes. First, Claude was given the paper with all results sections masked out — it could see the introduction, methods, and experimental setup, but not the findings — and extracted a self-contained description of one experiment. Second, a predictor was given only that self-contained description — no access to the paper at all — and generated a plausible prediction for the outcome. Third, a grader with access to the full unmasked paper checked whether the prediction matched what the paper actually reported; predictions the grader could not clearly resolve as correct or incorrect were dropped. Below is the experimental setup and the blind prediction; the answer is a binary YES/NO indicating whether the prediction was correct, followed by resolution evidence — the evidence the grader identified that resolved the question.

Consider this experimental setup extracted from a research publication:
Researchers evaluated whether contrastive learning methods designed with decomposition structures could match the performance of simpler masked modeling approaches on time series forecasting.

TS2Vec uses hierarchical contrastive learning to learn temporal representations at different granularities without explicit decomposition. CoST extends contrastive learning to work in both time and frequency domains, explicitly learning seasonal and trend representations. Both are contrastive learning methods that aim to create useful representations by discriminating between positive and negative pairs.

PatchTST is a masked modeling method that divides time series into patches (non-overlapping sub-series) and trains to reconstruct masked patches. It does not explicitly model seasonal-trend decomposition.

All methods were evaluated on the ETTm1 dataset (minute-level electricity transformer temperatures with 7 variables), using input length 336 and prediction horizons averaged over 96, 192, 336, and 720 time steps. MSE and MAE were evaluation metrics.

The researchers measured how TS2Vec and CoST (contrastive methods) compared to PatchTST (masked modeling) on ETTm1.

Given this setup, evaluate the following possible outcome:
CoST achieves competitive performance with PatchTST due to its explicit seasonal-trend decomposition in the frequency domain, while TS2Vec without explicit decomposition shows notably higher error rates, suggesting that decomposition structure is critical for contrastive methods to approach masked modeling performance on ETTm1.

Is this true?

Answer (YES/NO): NO